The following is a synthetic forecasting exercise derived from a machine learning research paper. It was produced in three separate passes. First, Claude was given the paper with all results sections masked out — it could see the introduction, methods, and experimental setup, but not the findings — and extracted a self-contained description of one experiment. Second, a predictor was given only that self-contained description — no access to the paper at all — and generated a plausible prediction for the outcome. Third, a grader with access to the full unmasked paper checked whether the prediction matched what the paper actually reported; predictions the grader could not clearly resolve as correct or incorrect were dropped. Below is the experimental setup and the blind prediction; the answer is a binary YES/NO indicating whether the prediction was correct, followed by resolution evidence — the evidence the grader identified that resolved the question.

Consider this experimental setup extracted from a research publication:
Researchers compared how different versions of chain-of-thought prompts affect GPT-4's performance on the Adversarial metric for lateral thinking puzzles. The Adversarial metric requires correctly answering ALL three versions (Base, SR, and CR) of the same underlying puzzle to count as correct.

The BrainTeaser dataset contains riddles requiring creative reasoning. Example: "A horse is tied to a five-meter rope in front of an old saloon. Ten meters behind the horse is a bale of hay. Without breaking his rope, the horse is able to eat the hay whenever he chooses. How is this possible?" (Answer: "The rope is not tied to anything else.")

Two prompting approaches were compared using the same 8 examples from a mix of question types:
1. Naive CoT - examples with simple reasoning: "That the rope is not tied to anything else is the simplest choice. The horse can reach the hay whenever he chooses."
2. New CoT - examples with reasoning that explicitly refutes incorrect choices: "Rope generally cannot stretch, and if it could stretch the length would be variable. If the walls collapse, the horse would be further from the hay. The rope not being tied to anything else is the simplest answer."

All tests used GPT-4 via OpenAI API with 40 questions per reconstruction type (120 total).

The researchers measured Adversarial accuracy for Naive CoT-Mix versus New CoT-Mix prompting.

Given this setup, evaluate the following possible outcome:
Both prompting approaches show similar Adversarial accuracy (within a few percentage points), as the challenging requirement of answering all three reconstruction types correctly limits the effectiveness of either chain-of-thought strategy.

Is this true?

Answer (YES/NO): YES